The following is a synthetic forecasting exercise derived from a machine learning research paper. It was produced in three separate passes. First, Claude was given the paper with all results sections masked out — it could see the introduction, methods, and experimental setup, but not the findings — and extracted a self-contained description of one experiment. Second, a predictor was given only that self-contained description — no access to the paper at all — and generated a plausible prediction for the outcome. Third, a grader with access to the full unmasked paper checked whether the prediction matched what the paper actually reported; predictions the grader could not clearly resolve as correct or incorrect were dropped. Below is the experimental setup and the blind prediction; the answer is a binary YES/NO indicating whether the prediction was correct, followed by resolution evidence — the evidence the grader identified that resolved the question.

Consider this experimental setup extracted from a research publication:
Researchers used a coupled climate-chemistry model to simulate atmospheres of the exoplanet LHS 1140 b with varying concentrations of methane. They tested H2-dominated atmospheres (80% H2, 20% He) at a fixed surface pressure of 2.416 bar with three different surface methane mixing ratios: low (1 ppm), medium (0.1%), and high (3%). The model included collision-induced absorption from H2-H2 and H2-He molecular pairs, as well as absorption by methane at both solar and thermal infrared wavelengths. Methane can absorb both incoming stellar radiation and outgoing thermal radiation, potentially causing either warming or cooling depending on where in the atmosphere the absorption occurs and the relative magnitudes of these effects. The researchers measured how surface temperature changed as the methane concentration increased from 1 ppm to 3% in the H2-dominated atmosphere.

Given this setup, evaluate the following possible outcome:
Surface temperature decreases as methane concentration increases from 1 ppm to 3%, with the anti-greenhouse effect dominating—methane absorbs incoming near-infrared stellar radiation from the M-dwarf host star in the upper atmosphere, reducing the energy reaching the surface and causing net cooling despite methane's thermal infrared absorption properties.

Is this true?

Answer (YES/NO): YES